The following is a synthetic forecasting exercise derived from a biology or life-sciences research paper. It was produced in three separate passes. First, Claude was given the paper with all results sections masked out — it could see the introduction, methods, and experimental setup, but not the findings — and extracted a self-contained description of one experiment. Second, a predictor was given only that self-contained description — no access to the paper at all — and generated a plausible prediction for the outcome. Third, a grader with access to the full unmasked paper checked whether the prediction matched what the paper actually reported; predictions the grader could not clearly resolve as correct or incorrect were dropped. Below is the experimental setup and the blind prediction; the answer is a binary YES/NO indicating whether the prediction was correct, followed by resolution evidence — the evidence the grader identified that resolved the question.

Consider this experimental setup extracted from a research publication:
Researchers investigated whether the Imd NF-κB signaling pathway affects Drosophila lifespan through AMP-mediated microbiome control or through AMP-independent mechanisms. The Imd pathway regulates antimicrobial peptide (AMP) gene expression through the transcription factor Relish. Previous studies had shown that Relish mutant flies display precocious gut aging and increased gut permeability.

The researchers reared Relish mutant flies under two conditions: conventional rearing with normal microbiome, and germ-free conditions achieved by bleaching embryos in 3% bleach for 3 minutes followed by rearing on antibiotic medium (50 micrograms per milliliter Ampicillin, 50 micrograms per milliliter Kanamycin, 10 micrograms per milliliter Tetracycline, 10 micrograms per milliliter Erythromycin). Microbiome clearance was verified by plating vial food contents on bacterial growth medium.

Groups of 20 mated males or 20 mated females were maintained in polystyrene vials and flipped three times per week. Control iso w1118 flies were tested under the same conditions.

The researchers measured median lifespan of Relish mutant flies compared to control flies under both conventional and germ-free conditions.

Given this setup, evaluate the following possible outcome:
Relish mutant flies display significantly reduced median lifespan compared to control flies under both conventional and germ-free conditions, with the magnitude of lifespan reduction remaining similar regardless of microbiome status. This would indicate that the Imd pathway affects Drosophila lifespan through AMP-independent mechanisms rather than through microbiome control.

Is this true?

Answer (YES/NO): YES